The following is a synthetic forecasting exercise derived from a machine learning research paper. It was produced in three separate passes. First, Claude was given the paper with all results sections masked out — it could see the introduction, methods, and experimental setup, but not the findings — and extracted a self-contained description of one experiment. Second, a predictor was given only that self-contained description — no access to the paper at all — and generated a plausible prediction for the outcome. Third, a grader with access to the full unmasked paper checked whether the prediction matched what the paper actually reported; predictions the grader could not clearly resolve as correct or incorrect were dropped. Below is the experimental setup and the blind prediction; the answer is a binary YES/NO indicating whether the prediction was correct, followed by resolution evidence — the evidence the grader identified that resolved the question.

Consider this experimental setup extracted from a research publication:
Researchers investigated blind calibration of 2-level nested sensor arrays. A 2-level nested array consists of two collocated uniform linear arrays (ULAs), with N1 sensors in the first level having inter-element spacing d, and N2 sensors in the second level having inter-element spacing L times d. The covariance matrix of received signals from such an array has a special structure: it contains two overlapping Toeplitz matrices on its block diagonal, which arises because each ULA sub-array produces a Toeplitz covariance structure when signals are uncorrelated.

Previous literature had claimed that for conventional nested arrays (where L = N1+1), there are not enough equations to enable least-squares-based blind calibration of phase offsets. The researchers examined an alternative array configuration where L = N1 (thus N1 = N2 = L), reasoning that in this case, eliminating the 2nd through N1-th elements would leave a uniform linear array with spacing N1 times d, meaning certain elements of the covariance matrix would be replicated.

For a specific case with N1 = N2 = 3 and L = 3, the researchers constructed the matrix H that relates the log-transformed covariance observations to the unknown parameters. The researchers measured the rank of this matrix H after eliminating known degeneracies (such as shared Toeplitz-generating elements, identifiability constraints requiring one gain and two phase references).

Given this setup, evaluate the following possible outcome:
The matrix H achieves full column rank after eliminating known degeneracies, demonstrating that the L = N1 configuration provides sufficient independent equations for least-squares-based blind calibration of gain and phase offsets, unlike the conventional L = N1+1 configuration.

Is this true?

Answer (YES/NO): YES